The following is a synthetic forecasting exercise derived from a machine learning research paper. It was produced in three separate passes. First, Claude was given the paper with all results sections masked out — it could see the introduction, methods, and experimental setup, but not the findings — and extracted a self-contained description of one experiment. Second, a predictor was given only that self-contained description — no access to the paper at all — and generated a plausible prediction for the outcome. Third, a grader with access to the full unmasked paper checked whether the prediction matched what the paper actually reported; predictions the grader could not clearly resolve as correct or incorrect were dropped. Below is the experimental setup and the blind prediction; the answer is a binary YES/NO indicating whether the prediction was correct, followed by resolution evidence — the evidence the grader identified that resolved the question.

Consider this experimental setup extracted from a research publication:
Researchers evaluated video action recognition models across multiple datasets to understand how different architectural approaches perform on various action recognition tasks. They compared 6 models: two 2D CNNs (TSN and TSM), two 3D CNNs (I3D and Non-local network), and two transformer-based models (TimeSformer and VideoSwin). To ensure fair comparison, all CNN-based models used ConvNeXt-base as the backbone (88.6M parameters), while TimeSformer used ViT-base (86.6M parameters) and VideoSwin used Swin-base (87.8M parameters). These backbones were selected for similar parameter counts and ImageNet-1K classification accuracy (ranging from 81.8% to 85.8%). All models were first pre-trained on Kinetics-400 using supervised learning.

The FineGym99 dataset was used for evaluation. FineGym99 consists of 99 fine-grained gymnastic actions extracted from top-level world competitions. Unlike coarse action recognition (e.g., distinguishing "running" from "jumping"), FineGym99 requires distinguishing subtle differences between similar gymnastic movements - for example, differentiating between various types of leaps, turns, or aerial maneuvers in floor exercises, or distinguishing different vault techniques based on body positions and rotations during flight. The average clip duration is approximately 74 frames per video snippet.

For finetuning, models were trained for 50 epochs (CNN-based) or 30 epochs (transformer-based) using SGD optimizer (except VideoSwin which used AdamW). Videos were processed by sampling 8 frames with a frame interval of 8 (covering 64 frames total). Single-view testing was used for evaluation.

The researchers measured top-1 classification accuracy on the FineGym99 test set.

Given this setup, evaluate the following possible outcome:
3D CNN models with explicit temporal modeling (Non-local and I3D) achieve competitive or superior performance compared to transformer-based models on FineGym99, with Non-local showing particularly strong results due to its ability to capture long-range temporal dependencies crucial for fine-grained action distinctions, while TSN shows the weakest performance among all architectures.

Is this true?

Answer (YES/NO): NO